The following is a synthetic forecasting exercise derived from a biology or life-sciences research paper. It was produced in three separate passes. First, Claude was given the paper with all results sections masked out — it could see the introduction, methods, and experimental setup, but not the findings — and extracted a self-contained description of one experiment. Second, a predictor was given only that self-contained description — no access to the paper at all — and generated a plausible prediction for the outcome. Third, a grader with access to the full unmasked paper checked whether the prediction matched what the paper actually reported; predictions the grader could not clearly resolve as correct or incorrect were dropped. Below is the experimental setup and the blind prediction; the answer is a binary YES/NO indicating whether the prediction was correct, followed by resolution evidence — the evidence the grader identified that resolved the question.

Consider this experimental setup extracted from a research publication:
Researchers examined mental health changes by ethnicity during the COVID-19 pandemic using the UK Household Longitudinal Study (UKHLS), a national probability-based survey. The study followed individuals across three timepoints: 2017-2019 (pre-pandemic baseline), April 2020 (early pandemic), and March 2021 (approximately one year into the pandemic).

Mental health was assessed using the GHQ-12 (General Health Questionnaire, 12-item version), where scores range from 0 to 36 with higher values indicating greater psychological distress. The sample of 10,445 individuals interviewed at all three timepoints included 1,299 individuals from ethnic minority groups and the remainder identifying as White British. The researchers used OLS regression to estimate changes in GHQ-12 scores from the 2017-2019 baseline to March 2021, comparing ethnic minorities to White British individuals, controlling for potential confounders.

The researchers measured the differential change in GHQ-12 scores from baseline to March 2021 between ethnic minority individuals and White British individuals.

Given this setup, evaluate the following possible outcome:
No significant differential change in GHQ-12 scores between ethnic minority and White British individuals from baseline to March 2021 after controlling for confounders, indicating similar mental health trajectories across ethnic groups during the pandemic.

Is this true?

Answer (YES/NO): YES